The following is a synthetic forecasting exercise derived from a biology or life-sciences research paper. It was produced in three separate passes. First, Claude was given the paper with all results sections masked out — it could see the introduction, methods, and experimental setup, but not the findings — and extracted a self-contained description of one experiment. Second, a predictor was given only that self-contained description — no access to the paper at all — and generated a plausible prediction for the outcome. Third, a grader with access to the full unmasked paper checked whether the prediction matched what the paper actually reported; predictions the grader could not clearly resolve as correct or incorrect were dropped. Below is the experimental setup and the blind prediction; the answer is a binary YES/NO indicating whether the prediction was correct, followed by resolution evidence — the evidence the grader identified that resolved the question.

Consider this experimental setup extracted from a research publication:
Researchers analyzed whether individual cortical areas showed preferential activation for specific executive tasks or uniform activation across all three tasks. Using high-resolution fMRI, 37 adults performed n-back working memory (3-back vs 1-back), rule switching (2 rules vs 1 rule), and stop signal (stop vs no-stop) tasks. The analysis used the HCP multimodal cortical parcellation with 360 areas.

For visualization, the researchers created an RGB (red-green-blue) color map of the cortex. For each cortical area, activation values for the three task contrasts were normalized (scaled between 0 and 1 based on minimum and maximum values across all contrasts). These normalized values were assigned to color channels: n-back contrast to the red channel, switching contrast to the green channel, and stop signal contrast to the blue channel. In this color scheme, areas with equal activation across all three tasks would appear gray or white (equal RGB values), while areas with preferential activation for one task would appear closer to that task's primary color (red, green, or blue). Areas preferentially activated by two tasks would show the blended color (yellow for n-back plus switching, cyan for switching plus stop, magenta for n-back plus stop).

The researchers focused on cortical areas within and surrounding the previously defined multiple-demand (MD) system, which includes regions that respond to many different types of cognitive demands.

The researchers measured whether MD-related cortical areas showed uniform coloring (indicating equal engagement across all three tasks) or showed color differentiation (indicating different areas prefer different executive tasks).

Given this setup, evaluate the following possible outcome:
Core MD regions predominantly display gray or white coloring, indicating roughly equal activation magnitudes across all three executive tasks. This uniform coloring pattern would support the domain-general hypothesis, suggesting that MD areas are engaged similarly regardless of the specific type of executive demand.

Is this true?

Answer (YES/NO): NO